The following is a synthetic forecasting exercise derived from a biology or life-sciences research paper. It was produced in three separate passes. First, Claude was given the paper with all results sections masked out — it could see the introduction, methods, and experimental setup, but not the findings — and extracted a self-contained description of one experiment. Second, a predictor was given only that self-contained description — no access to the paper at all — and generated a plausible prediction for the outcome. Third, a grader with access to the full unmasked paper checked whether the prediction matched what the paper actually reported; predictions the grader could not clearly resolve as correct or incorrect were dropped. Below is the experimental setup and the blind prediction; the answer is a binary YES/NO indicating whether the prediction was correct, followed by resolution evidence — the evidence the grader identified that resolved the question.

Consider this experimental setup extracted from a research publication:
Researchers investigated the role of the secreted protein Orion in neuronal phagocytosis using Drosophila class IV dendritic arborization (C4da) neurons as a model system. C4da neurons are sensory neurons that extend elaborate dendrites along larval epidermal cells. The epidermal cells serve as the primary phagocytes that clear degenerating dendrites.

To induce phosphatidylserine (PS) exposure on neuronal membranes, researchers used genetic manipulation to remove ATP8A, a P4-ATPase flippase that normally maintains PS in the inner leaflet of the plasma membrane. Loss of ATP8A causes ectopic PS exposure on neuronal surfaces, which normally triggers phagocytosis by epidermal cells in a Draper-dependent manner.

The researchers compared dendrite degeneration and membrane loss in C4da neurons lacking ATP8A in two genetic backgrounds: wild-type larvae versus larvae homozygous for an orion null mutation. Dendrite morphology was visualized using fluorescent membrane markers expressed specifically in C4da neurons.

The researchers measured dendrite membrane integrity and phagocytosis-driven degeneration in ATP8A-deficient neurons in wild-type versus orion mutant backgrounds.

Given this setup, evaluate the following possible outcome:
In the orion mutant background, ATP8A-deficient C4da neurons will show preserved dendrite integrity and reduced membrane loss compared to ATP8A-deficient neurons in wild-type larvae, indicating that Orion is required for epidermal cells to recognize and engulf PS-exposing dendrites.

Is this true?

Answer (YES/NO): YES